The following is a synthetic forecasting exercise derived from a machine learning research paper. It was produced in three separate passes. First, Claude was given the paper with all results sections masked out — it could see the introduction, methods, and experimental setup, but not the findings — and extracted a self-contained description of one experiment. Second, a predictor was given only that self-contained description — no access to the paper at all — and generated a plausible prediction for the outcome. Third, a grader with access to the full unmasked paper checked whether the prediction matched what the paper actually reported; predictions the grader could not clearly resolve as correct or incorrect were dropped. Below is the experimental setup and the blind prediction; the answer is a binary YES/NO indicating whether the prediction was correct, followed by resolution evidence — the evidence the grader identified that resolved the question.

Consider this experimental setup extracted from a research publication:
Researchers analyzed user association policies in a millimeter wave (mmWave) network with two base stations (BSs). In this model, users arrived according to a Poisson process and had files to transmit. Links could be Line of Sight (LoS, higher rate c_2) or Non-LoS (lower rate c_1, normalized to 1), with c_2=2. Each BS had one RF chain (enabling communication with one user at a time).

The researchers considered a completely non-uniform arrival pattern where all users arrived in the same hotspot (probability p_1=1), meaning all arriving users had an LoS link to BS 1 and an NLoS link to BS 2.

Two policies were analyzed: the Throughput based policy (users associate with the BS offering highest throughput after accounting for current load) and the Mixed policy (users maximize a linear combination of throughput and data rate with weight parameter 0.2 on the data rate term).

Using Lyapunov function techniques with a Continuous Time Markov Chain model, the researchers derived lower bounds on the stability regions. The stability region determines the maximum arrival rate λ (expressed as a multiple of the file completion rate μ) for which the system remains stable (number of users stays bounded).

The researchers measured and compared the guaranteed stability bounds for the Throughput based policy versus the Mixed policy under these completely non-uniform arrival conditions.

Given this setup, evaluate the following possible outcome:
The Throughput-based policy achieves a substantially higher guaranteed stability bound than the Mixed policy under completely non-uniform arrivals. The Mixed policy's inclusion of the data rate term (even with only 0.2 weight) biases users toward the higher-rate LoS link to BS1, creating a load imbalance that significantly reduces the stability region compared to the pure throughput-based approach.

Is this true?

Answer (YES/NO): NO